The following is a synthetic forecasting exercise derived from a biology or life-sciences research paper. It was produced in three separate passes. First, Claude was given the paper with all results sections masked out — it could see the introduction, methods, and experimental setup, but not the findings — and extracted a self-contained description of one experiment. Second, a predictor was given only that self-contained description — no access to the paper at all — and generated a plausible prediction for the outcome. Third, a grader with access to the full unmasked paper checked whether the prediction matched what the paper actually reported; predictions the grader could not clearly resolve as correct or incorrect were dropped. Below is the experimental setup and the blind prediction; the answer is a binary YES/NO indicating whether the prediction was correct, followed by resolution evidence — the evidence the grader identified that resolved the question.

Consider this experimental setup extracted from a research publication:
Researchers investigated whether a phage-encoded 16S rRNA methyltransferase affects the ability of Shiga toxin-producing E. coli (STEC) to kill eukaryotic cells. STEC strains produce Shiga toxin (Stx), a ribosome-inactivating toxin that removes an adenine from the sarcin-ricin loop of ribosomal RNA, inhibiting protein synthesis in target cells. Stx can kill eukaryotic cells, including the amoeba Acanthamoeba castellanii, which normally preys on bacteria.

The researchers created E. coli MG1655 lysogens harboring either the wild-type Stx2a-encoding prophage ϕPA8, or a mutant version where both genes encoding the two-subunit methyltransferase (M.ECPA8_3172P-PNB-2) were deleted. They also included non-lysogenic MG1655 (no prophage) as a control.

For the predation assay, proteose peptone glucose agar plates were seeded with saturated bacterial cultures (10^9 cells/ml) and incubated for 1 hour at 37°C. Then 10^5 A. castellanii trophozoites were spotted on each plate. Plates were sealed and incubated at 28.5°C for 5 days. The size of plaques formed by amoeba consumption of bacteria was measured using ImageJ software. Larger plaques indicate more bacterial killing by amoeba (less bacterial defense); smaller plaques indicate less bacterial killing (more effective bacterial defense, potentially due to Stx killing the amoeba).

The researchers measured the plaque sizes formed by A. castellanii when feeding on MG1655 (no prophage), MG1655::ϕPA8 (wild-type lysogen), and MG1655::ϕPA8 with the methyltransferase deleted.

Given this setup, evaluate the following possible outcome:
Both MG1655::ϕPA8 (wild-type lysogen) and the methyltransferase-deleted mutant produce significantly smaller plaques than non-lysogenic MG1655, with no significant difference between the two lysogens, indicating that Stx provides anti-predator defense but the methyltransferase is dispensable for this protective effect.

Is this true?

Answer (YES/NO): NO